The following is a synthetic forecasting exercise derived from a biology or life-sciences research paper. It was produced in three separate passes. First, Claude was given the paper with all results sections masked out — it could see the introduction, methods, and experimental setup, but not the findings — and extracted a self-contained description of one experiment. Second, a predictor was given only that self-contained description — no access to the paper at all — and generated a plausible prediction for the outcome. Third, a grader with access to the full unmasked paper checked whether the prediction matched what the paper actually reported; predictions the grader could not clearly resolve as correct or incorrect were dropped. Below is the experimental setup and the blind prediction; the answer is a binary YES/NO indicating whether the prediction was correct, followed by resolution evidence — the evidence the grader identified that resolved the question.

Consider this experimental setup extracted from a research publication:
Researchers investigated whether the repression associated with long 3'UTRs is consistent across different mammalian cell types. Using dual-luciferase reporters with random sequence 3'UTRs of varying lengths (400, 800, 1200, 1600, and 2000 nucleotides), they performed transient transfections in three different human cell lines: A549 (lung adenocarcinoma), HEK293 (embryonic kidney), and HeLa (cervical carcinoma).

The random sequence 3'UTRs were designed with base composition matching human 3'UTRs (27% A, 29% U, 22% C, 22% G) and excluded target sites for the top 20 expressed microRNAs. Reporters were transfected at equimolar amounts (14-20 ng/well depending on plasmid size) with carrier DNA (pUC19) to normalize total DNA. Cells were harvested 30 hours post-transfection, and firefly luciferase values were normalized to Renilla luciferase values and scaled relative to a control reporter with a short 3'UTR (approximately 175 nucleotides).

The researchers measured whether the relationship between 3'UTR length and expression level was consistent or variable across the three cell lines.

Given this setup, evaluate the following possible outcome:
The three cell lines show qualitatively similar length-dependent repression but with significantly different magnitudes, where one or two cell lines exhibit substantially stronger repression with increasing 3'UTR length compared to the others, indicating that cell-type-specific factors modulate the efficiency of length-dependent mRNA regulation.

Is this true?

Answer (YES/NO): YES